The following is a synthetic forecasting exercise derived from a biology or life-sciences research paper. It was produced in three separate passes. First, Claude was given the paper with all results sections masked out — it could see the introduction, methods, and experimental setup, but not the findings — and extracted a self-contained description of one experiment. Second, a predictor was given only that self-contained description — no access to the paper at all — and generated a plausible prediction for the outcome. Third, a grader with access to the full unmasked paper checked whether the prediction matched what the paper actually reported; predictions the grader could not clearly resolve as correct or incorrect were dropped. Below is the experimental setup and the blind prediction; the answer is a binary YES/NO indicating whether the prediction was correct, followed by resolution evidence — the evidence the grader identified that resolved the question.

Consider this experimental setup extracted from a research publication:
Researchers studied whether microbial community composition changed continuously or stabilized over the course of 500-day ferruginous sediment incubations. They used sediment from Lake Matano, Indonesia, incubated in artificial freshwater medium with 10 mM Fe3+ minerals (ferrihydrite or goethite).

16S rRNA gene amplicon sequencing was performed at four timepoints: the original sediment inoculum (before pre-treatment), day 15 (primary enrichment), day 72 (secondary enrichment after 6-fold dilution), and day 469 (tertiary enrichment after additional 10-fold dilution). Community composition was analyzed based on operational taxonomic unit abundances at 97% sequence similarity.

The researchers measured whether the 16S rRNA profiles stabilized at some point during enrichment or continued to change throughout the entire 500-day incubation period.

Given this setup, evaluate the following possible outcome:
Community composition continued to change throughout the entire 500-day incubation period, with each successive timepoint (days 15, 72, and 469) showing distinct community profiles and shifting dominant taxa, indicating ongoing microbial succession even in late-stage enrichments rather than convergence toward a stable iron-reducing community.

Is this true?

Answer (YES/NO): YES